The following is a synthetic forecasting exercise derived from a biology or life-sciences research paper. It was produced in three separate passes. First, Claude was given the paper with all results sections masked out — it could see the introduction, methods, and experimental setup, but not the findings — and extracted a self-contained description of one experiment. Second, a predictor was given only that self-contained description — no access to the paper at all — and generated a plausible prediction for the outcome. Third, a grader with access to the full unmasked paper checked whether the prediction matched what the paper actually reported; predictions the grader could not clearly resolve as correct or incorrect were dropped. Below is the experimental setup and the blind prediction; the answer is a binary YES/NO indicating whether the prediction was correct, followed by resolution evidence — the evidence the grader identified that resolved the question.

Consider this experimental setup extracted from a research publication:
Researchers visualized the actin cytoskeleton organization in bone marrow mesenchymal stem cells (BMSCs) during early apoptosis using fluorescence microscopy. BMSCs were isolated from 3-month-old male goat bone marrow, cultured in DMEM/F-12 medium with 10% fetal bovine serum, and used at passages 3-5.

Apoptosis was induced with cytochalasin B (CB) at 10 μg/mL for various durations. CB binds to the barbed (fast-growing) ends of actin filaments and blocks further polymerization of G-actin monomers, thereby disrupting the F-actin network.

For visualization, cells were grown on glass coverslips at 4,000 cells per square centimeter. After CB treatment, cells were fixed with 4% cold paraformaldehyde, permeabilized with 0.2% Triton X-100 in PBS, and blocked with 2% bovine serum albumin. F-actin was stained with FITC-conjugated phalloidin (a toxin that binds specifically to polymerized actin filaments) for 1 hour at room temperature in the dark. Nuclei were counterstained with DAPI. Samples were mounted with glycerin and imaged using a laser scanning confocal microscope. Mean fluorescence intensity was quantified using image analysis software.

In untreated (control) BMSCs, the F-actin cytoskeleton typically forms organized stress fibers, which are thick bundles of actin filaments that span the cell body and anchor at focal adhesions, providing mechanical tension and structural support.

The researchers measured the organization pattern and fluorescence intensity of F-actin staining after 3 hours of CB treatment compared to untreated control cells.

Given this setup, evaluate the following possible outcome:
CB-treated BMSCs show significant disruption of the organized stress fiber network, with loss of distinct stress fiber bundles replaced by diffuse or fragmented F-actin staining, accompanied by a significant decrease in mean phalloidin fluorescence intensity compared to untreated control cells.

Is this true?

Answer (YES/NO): NO